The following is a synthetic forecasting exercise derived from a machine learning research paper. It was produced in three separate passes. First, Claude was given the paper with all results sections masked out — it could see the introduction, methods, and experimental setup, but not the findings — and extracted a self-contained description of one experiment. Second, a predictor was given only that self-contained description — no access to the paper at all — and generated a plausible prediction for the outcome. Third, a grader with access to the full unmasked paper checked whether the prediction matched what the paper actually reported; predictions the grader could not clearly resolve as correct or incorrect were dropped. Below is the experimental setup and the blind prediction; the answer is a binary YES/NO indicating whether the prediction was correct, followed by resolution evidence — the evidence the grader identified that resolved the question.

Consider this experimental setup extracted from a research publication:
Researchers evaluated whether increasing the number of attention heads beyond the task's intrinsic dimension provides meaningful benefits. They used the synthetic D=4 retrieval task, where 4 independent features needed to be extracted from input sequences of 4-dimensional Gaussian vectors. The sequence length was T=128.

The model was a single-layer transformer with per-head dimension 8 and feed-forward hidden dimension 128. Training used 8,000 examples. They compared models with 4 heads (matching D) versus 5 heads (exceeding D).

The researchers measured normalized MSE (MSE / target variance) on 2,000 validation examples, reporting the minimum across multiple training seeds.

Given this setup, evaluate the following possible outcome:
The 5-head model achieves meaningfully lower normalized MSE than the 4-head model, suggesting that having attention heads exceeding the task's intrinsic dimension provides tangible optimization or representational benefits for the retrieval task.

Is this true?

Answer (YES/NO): NO